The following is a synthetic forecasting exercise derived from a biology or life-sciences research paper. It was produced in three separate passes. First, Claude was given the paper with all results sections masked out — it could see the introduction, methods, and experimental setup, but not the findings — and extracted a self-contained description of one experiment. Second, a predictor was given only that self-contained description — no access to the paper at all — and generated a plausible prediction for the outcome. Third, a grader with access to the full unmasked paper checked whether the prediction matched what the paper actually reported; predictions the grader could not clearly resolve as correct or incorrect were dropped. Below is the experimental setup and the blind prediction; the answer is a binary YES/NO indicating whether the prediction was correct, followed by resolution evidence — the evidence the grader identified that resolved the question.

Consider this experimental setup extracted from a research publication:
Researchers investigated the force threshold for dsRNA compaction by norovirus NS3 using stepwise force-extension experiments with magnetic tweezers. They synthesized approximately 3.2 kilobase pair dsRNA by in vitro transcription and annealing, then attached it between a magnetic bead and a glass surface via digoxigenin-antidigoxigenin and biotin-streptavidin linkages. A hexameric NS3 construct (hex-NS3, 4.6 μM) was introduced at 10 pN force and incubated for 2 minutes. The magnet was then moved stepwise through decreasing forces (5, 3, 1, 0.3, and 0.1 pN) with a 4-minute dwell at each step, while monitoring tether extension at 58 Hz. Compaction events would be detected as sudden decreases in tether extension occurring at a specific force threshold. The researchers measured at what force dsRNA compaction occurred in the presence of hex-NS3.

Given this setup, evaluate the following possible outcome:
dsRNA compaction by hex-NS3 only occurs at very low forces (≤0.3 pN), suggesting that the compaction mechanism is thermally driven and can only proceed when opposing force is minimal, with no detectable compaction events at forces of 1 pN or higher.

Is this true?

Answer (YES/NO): NO